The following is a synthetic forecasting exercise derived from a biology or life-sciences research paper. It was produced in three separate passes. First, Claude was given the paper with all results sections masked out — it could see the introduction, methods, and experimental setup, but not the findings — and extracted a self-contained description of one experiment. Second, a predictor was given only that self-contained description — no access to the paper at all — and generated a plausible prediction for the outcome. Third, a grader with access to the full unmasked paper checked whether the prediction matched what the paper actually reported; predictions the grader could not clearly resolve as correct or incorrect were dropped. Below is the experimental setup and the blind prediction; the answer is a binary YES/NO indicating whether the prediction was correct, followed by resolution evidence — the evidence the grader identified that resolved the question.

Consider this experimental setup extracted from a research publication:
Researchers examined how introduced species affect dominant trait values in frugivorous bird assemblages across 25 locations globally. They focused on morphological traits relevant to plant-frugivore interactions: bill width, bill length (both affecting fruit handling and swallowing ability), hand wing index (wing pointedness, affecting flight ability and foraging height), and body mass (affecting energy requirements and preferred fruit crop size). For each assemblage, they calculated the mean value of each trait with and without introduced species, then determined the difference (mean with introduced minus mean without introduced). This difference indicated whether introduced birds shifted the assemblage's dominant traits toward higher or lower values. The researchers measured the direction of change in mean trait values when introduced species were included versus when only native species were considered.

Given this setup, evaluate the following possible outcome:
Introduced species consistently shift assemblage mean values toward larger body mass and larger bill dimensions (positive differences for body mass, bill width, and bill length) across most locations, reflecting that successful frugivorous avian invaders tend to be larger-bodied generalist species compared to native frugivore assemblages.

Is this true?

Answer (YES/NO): YES